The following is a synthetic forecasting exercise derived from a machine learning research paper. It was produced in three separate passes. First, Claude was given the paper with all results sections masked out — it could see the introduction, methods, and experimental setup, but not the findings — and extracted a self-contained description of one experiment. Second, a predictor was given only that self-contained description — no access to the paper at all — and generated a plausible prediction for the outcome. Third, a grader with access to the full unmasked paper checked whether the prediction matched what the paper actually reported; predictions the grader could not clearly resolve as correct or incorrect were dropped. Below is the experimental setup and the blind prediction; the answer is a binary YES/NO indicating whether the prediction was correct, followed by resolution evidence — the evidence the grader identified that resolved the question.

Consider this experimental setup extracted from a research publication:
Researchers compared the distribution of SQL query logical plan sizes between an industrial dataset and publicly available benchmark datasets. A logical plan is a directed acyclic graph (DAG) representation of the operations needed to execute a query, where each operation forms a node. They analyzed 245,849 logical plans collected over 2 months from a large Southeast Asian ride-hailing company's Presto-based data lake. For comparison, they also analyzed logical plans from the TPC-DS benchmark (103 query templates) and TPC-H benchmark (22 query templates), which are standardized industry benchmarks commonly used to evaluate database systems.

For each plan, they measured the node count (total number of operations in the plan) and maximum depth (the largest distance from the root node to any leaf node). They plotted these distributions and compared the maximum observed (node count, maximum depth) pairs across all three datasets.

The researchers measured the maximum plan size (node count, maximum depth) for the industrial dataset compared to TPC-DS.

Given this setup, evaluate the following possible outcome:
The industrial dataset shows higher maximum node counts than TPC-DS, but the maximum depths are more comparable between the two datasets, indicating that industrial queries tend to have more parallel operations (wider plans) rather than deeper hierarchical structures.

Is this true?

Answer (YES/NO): NO